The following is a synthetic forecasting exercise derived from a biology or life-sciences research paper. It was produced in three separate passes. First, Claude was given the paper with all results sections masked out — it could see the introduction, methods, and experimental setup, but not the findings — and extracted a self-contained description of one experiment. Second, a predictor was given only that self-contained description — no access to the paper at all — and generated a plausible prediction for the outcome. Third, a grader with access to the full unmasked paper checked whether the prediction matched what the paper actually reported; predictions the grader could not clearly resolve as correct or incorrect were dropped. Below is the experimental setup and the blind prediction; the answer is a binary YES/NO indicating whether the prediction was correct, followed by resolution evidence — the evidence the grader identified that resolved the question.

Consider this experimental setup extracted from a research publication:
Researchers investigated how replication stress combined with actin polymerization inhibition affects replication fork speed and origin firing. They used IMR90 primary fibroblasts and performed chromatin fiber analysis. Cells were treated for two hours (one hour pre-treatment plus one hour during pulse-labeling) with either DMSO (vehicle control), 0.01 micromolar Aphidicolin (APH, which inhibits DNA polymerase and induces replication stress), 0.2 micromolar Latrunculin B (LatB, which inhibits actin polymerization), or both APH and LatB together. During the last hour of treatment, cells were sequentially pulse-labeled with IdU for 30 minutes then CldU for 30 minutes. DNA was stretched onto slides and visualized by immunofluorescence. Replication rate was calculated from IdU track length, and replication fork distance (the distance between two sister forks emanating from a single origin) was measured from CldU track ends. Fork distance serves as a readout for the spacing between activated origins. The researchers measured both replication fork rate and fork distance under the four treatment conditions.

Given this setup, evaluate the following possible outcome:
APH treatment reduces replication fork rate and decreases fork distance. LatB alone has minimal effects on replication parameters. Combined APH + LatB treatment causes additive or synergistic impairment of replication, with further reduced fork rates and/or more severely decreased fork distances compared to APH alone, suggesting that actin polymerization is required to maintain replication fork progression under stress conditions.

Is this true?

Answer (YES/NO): NO